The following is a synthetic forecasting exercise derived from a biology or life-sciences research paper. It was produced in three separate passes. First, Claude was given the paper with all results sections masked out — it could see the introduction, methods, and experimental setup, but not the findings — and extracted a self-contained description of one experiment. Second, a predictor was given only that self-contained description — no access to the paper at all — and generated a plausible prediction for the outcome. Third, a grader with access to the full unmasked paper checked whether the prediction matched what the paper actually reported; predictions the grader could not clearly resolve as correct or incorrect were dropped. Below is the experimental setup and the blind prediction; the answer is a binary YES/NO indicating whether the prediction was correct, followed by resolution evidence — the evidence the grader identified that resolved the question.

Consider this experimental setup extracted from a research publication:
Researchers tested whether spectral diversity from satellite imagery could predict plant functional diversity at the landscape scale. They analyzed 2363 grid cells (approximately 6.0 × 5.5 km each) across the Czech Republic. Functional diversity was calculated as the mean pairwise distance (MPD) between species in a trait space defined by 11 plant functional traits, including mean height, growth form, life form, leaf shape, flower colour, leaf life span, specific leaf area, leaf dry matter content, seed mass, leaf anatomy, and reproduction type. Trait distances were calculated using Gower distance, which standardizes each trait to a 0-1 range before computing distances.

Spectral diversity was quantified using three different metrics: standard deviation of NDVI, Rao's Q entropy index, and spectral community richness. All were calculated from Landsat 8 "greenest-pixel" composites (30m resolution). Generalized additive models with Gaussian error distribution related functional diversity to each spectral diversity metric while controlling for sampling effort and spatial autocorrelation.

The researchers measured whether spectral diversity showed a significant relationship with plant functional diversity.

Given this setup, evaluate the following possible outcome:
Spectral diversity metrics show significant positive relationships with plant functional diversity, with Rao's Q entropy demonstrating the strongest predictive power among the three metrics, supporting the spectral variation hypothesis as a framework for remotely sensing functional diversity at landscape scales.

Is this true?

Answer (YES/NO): NO